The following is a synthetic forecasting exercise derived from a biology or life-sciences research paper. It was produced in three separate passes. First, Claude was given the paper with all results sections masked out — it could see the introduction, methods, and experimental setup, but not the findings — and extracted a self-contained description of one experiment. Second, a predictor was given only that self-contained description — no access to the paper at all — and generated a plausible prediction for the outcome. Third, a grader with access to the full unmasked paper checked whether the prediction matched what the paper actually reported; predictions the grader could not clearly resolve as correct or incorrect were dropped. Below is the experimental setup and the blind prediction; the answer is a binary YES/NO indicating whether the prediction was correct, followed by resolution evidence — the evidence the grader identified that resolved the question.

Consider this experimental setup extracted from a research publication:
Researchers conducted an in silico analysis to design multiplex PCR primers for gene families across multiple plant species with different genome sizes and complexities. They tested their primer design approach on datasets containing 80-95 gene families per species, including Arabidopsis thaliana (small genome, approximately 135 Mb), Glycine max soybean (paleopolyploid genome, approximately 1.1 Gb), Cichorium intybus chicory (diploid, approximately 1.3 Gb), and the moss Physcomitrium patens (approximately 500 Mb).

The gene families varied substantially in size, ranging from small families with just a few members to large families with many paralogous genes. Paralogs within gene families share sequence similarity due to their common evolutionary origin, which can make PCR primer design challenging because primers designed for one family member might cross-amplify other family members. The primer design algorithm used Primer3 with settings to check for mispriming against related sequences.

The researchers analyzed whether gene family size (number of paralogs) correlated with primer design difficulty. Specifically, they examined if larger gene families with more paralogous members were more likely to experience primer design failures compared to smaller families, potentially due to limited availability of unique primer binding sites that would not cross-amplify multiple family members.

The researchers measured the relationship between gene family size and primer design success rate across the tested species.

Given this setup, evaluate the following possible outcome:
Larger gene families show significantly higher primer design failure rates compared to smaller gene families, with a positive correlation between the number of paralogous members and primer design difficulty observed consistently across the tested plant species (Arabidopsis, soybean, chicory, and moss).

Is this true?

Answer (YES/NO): NO